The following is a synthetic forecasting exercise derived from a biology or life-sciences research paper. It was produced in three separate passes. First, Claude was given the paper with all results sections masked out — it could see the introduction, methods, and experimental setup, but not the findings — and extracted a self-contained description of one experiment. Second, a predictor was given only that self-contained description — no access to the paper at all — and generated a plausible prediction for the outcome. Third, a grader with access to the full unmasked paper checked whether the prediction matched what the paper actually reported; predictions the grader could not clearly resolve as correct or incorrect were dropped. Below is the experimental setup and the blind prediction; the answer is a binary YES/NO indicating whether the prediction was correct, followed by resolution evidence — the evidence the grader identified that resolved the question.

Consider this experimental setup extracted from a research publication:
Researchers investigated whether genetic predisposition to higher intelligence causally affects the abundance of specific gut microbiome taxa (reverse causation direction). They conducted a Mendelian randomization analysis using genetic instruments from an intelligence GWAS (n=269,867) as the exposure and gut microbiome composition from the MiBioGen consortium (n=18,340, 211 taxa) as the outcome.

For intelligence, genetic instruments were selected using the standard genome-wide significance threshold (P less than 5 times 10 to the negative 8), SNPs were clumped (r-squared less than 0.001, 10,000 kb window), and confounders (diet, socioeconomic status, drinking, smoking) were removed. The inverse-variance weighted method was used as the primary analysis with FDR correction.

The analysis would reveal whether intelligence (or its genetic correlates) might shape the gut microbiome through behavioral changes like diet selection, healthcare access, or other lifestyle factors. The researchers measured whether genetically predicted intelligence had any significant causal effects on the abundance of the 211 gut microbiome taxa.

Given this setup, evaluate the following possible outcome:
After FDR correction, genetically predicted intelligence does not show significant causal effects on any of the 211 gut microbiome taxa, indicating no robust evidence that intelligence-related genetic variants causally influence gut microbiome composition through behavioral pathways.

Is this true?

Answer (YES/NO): YES